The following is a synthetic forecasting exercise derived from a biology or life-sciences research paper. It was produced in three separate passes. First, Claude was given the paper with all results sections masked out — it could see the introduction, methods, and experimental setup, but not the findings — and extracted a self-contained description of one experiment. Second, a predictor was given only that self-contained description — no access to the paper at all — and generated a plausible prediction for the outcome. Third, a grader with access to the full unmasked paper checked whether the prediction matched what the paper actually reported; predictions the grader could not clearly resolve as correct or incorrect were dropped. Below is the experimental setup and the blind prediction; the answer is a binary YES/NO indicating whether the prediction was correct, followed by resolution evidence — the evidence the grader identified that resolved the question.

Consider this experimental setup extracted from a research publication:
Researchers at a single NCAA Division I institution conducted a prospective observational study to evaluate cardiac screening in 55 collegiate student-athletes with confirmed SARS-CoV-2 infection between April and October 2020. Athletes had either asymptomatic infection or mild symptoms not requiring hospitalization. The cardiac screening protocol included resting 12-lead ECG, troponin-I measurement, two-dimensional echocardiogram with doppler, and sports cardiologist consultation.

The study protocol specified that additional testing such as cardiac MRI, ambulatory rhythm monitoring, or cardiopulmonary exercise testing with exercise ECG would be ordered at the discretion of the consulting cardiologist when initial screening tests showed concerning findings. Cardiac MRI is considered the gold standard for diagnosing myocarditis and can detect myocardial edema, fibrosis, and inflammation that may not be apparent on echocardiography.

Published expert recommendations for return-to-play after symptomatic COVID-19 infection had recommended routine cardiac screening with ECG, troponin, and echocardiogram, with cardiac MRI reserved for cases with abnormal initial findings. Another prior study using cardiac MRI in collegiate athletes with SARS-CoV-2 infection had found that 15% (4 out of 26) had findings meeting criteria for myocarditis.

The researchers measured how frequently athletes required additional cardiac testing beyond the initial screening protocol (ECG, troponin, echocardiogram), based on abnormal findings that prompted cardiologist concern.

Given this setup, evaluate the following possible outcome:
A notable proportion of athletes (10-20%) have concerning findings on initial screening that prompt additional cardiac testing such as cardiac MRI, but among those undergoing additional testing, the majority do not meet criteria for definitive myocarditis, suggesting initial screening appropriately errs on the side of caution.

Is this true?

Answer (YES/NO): YES